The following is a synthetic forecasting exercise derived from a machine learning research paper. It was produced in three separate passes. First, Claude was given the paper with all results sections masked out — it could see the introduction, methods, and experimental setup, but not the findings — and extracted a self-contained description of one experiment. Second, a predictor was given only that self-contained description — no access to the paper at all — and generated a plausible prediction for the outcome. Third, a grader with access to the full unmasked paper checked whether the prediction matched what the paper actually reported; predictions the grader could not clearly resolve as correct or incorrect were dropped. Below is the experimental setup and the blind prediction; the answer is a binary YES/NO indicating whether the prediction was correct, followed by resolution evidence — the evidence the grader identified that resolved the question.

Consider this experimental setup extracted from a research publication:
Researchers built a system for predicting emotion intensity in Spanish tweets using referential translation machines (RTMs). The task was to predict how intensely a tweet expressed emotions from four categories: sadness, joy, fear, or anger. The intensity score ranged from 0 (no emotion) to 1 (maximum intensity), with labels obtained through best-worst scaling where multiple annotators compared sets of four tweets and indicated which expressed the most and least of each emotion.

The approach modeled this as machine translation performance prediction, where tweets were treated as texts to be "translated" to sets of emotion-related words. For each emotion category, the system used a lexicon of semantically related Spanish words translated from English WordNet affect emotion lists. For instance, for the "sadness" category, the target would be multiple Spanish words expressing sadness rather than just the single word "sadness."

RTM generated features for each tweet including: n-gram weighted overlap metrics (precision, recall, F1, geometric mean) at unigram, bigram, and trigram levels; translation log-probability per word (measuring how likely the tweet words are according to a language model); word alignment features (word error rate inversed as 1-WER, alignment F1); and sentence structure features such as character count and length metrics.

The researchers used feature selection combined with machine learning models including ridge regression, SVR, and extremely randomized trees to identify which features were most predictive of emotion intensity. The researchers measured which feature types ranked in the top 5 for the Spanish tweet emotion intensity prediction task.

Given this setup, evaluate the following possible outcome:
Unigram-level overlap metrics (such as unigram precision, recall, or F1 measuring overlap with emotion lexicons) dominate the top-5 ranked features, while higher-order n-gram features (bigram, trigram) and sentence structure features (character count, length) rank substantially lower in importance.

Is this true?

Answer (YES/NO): NO